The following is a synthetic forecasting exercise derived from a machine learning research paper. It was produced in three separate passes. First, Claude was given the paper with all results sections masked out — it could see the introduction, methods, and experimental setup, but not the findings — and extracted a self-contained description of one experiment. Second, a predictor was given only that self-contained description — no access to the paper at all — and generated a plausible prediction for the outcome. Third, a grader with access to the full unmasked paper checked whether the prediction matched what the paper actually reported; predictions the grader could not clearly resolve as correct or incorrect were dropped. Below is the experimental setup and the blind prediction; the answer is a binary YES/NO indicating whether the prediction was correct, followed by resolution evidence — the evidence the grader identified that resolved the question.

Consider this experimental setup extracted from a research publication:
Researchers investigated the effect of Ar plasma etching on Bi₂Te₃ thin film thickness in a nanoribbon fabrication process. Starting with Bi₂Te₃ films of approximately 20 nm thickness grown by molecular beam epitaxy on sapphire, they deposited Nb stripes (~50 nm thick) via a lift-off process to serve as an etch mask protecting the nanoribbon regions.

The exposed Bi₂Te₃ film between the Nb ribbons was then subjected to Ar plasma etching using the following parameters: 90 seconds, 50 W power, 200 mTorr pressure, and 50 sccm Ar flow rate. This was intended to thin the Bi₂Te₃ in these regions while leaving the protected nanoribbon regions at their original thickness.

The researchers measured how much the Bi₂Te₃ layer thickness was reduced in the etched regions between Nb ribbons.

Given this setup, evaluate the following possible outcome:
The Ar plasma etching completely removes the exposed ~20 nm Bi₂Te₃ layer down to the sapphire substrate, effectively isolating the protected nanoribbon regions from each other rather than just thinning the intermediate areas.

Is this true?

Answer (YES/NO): NO